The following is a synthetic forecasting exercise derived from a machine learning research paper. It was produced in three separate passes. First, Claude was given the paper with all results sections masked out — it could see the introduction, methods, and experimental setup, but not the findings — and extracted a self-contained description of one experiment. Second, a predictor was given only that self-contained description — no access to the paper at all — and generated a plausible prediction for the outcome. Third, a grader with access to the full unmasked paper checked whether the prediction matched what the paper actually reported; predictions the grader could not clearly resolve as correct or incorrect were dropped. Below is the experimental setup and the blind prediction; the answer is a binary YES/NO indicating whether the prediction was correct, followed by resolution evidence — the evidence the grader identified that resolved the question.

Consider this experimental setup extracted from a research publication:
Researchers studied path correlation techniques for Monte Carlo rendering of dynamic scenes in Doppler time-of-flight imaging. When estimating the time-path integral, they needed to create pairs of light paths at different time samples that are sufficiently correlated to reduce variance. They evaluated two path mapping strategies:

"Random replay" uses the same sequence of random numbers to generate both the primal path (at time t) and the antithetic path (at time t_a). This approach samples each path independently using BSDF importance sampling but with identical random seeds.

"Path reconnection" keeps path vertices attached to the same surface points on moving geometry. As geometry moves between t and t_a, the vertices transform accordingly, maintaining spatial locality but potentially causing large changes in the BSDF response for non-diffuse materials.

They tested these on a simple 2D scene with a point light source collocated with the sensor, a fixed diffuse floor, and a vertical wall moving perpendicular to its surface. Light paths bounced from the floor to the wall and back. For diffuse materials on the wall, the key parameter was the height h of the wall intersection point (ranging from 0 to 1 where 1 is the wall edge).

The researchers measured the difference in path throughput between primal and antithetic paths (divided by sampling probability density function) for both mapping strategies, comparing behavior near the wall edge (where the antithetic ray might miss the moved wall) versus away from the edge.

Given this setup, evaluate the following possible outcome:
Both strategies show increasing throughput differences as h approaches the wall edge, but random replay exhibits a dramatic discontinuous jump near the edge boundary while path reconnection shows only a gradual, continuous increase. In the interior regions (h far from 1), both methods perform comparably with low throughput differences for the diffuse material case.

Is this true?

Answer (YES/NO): NO